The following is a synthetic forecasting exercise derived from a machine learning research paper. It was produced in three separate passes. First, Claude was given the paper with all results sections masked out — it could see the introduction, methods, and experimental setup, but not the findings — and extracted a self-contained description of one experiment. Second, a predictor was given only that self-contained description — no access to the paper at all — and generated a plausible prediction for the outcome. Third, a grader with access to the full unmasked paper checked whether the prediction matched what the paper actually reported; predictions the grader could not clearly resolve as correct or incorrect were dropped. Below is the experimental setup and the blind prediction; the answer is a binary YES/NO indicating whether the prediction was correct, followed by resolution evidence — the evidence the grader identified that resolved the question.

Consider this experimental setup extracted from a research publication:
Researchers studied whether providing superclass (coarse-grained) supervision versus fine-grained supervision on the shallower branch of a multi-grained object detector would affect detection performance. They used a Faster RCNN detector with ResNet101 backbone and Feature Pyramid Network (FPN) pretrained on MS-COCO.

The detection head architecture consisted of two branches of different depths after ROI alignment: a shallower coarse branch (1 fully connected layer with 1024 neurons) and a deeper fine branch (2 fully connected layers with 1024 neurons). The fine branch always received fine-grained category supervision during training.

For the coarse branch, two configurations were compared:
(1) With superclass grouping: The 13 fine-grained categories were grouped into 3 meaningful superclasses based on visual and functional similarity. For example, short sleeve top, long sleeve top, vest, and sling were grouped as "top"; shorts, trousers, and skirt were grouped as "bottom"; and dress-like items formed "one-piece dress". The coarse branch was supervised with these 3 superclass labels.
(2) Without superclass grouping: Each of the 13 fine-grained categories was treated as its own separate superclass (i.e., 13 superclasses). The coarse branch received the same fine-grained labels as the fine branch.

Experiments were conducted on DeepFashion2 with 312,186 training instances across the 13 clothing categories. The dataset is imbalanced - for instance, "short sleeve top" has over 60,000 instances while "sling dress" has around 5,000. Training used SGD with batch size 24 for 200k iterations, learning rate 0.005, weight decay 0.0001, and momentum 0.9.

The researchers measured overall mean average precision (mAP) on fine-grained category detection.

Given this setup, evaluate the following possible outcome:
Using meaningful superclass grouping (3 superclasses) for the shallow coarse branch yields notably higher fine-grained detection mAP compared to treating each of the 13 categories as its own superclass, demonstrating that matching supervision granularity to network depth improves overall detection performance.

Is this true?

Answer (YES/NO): YES